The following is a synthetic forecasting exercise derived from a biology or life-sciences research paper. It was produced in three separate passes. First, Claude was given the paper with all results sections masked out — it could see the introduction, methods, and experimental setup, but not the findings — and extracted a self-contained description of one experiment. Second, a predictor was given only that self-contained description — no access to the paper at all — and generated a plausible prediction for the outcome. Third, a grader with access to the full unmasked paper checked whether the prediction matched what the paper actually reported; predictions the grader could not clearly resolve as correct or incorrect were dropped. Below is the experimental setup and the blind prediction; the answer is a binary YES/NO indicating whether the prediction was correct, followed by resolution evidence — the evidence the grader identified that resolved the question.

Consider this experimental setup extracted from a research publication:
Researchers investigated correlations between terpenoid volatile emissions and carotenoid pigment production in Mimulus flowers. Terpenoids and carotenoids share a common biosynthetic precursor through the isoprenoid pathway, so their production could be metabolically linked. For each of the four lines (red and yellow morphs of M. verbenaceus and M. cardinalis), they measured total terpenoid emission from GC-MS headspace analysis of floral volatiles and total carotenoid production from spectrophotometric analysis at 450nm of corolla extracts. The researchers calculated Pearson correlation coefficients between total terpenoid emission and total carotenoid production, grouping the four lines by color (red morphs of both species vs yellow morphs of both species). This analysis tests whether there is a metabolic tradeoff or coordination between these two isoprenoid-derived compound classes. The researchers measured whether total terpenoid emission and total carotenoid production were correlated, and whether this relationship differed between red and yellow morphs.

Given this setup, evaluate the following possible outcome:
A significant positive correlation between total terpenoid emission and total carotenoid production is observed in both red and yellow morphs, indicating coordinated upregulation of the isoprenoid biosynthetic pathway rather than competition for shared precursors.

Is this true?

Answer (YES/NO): NO